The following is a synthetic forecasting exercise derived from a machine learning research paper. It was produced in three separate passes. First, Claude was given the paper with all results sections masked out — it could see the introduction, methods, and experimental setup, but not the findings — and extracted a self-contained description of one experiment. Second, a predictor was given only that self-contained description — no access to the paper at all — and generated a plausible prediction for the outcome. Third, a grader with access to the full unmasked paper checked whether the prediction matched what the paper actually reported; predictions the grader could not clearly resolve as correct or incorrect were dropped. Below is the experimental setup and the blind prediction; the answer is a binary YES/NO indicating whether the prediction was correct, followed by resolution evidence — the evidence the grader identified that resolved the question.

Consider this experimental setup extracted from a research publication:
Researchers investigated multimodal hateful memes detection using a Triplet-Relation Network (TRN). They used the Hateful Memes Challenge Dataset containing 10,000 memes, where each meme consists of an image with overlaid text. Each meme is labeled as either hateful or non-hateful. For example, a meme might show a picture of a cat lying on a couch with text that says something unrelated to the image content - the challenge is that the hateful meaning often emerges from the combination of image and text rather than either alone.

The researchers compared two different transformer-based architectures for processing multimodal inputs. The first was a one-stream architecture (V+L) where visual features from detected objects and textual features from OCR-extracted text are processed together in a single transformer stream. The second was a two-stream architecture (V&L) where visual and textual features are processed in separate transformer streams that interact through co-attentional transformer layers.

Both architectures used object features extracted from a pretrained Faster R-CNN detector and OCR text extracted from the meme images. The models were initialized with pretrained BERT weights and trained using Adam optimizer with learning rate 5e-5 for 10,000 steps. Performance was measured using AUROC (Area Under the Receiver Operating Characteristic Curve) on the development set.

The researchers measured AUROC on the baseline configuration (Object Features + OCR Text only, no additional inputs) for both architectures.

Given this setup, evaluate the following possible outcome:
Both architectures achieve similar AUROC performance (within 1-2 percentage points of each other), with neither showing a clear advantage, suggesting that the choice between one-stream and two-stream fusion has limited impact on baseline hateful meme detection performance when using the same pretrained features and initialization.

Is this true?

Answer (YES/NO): NO